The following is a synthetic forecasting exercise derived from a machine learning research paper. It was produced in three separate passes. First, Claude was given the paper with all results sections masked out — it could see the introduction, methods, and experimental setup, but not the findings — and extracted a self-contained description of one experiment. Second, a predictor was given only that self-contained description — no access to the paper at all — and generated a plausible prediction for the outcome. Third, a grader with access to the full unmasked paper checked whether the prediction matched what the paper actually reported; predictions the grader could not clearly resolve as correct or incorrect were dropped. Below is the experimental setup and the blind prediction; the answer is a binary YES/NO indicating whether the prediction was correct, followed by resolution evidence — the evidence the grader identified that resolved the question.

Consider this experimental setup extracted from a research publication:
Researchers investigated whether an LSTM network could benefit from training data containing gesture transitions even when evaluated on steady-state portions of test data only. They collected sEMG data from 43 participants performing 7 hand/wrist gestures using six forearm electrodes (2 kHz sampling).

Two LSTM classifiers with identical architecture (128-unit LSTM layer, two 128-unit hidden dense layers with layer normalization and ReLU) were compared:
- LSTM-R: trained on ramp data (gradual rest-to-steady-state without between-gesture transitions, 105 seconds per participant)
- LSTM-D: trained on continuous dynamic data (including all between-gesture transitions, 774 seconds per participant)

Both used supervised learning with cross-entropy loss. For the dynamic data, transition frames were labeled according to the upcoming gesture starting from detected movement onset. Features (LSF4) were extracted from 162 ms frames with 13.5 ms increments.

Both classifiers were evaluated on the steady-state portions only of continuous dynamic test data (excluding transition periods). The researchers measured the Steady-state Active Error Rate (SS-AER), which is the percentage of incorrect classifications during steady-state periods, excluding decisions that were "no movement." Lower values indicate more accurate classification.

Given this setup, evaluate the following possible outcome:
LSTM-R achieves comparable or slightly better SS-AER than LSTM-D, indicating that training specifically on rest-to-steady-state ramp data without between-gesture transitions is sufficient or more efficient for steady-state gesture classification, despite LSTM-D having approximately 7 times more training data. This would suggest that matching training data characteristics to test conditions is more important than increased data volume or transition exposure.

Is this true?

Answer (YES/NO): NO